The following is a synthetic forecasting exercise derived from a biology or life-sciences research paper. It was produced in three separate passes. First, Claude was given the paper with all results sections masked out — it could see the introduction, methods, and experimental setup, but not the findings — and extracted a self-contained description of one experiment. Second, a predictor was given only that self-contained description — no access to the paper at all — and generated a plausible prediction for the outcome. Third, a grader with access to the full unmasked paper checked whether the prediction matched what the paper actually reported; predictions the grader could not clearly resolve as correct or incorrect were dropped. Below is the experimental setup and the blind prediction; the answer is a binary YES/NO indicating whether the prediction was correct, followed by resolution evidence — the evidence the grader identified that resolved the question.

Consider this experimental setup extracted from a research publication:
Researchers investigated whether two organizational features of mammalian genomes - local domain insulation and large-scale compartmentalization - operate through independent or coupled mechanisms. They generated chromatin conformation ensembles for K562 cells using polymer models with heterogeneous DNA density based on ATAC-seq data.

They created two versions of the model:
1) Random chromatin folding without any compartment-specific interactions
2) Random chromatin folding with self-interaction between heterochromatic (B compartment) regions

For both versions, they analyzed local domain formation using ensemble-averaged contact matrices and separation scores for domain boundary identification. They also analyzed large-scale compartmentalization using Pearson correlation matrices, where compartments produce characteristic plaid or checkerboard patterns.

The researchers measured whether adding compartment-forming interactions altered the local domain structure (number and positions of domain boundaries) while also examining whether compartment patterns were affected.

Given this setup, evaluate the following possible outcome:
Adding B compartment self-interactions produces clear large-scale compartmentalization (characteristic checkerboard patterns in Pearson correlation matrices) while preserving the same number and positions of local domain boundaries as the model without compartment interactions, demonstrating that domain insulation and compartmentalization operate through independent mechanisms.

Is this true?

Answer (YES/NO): NO